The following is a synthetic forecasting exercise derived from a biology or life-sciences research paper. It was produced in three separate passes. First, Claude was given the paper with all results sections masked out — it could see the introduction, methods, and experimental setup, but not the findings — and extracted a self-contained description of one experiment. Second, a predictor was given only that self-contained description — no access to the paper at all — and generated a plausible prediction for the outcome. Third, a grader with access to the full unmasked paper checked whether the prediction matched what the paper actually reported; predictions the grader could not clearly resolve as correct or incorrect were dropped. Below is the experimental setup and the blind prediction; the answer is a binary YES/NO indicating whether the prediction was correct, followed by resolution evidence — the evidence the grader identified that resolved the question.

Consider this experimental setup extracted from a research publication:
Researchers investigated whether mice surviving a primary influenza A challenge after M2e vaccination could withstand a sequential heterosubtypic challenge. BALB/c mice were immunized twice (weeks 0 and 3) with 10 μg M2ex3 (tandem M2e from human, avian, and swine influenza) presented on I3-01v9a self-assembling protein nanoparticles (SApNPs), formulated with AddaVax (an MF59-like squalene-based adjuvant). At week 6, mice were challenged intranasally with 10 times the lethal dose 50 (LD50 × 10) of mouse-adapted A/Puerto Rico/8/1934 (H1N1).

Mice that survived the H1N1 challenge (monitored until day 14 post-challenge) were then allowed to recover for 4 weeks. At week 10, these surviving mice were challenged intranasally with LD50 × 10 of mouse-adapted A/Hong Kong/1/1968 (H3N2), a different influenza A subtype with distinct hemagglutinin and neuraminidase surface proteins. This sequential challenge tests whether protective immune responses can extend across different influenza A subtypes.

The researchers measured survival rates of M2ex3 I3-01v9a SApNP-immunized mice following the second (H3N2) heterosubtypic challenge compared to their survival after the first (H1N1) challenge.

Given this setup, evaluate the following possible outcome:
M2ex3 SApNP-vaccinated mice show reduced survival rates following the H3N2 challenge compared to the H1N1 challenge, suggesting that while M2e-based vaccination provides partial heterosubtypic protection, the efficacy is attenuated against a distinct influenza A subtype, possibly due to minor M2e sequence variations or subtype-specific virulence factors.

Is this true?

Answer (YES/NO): NO